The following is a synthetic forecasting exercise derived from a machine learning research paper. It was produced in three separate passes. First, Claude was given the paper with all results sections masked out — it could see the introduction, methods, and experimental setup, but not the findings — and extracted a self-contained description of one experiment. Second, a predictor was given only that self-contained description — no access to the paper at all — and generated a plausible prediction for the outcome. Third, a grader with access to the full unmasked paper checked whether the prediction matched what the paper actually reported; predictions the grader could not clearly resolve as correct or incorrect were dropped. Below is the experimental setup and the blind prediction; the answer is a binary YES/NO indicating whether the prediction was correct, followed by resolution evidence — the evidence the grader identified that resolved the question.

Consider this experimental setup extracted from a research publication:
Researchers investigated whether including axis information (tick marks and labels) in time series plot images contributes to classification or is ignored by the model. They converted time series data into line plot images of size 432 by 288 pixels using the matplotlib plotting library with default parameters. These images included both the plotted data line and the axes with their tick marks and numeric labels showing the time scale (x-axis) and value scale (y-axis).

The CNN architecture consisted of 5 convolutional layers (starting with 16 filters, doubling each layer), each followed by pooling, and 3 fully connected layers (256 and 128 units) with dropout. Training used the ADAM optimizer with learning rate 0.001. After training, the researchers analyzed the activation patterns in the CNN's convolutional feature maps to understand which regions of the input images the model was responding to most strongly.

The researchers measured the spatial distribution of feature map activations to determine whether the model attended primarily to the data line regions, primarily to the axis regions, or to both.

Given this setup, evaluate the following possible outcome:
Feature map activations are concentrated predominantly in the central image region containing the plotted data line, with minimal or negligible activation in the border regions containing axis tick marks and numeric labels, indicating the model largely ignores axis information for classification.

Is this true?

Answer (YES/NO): NO